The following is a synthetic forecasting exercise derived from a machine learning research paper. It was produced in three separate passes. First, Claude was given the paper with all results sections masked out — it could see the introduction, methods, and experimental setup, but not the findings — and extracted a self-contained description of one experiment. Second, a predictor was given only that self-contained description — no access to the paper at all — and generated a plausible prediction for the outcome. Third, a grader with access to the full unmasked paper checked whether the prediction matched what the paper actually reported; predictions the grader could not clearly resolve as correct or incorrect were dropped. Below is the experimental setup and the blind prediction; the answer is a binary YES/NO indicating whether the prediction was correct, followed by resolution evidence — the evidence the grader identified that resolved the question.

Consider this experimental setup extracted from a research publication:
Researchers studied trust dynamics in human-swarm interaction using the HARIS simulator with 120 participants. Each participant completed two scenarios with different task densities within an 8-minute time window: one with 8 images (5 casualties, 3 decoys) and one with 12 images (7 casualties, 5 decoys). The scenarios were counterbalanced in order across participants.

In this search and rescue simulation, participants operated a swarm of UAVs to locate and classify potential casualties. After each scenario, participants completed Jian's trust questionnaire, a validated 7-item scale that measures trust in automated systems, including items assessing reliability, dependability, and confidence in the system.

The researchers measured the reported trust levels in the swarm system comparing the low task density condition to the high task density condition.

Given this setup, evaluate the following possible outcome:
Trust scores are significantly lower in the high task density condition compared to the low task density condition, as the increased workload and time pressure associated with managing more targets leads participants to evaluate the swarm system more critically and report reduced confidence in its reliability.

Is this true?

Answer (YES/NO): NO